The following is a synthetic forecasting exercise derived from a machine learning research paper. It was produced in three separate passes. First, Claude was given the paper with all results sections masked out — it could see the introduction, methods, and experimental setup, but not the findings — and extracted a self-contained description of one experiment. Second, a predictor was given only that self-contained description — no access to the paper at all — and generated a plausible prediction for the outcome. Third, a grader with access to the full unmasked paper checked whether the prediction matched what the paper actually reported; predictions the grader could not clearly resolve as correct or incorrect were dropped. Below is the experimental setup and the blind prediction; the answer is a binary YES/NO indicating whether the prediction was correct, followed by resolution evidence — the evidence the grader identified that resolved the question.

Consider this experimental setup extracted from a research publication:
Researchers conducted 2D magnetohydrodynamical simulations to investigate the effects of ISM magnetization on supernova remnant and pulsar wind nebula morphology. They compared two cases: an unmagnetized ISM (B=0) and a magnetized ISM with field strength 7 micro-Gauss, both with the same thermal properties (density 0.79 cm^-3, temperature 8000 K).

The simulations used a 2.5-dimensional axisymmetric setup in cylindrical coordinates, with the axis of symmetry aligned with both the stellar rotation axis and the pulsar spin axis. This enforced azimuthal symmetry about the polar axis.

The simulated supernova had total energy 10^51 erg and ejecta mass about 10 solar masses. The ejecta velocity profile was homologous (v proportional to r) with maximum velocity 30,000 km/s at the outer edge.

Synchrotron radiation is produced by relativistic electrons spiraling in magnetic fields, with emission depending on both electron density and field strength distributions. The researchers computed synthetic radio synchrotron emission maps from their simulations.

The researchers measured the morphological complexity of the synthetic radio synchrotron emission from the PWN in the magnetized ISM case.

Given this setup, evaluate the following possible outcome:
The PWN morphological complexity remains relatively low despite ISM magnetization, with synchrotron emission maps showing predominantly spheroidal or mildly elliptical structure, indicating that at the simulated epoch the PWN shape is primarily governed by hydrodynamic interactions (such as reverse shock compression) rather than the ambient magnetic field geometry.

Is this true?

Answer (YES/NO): NO